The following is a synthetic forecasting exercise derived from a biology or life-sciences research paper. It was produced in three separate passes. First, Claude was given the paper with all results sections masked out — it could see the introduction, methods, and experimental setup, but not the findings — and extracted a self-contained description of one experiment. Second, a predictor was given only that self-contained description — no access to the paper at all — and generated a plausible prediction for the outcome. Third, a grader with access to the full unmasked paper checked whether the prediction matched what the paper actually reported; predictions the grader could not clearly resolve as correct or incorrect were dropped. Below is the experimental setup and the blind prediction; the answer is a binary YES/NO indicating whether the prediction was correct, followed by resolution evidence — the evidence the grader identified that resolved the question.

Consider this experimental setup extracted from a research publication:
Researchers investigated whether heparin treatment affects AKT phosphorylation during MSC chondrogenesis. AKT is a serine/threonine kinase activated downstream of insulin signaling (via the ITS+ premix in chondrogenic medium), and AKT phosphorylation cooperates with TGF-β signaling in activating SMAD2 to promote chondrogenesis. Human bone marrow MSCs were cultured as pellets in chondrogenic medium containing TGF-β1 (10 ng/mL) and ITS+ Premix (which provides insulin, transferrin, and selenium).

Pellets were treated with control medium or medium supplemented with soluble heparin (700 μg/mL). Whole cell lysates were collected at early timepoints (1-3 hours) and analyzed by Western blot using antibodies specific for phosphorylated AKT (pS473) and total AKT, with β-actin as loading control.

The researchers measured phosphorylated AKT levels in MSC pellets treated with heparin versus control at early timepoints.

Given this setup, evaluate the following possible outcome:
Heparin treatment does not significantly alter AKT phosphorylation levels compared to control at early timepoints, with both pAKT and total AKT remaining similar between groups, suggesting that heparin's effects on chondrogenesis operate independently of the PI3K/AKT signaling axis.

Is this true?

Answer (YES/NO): NO